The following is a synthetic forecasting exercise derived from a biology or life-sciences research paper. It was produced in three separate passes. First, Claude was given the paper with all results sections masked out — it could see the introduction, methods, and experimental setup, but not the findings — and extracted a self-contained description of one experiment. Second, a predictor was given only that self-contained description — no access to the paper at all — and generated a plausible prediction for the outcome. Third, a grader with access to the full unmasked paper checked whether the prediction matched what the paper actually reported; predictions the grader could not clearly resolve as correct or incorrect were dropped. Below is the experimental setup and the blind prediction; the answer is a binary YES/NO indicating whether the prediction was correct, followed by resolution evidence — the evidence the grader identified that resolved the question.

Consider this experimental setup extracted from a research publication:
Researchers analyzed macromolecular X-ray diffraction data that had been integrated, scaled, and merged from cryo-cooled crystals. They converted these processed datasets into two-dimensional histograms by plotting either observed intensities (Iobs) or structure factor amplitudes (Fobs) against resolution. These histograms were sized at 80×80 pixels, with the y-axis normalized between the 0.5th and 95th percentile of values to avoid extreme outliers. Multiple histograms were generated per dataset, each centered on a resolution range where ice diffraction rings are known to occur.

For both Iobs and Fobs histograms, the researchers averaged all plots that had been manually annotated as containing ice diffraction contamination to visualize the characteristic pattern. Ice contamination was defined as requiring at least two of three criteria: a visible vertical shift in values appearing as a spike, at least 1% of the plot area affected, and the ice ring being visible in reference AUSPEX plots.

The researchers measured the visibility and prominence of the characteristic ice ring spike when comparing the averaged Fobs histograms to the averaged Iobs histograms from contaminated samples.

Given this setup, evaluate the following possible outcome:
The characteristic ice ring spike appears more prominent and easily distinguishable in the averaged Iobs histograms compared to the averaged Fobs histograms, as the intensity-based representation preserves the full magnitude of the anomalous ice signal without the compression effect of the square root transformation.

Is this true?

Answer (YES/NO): NO